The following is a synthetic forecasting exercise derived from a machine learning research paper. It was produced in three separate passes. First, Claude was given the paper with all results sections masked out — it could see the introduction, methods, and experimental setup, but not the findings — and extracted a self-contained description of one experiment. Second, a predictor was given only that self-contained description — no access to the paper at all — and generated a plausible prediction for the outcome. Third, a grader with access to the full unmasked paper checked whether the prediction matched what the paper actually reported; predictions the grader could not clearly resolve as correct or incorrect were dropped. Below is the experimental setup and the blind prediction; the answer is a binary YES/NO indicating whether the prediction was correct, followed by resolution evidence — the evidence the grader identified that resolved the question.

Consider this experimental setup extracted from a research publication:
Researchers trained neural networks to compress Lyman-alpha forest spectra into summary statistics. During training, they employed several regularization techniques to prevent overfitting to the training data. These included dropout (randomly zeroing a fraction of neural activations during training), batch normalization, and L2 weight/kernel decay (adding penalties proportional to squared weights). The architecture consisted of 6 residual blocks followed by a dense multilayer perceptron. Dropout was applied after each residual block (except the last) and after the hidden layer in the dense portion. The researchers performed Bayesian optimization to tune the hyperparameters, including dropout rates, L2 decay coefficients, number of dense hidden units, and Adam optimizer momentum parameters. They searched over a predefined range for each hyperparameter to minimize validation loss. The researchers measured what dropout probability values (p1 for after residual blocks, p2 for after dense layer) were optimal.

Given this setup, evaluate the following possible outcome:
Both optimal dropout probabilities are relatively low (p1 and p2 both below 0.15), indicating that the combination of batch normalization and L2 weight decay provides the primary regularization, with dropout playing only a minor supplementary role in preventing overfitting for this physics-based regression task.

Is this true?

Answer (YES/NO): YES